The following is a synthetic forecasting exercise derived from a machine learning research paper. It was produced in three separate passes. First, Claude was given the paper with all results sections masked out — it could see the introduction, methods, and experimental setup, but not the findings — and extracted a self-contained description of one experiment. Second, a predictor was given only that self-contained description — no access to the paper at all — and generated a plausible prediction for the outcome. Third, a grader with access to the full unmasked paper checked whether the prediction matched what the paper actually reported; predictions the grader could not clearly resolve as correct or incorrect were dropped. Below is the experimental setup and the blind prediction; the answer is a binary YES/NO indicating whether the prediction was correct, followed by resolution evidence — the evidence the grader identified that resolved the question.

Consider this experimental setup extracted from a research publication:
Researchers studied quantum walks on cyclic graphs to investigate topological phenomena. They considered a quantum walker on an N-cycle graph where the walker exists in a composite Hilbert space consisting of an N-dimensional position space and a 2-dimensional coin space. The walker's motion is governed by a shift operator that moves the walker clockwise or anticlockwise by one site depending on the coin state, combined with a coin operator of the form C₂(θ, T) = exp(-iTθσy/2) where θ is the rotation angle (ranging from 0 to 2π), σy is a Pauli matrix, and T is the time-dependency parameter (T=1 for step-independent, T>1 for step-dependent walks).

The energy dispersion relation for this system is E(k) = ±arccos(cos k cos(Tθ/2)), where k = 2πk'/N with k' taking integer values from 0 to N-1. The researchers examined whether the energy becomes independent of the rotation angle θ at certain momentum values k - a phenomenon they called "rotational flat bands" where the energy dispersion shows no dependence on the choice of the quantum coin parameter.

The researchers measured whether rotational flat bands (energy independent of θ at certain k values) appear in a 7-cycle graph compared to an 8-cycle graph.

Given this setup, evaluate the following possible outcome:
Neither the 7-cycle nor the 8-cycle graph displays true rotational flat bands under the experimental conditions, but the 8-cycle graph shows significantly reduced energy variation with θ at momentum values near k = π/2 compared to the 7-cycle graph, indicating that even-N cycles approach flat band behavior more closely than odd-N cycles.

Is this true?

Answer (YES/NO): NO